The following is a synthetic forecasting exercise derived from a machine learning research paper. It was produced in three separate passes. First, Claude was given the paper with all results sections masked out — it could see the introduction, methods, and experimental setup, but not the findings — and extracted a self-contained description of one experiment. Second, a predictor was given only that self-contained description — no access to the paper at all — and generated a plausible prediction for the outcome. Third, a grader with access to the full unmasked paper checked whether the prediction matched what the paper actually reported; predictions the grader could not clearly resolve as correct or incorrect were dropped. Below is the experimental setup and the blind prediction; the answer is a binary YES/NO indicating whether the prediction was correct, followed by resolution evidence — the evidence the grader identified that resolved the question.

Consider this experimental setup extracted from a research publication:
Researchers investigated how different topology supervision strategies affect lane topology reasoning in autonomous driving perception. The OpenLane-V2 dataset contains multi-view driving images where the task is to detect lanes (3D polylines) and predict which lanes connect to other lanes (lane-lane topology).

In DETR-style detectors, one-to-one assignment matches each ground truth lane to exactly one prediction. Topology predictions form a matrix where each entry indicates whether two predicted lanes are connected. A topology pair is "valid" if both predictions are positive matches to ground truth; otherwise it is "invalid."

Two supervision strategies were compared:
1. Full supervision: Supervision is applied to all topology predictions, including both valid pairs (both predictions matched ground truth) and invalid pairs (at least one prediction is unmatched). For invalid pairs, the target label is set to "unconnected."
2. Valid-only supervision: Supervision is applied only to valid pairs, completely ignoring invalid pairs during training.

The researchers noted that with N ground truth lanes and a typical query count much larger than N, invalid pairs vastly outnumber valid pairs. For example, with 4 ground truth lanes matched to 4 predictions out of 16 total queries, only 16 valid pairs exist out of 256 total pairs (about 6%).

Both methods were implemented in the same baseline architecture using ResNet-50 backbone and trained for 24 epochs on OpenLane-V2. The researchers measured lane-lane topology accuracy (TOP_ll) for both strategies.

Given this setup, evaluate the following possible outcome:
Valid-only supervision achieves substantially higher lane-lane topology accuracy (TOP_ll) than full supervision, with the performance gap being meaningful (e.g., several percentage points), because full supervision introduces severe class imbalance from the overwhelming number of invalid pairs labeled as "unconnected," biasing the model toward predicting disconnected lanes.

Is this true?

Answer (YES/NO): YES